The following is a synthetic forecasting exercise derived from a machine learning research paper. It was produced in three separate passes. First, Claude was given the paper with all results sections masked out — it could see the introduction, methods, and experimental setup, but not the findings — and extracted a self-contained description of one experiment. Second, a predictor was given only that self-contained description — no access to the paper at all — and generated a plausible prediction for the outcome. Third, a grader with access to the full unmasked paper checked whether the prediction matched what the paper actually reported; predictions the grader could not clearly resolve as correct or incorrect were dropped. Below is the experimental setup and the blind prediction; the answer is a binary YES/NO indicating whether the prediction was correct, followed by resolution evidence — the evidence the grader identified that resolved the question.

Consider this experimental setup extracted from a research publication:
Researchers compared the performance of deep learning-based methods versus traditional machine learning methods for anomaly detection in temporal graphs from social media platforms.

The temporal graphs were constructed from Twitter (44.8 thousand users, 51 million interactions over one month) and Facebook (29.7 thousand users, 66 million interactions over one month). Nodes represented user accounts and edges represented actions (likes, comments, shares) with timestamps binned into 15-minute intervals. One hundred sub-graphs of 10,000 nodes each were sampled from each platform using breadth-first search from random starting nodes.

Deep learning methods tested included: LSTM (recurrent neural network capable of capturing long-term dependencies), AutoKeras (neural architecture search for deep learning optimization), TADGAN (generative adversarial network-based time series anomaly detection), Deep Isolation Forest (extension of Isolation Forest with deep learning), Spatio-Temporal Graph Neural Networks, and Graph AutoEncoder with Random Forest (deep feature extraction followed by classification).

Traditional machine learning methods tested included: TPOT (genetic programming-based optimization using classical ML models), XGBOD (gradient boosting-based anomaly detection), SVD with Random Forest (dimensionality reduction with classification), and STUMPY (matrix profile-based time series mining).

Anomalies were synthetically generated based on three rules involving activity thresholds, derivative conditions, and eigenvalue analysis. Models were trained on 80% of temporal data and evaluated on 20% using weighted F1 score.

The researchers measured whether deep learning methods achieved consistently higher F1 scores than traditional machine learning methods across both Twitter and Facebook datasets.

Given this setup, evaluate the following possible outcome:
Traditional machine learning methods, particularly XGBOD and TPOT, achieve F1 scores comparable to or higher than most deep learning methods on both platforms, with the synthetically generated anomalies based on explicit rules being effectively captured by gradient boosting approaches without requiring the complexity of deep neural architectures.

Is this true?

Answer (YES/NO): NO